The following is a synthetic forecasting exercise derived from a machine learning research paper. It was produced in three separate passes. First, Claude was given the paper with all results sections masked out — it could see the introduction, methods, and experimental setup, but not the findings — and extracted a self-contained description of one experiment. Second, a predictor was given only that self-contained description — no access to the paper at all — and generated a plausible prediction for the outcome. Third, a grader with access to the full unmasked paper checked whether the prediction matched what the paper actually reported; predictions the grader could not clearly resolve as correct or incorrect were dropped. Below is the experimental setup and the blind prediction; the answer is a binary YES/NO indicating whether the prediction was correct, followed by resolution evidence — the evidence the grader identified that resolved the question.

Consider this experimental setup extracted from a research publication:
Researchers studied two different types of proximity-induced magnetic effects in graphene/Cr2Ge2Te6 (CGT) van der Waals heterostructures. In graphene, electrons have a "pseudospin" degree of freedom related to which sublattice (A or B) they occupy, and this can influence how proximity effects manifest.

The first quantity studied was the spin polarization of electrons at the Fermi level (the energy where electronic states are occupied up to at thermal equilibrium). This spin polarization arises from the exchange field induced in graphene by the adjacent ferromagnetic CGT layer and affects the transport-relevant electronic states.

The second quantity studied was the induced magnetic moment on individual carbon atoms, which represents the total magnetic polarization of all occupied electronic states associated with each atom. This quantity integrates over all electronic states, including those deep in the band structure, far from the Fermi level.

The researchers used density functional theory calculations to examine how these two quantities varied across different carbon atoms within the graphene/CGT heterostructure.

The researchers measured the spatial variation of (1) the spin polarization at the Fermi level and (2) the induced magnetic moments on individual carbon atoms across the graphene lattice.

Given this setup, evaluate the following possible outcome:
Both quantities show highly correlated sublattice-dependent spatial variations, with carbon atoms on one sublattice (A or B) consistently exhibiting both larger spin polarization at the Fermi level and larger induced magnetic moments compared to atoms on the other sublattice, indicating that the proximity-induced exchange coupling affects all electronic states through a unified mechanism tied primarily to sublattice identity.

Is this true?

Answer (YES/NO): NO